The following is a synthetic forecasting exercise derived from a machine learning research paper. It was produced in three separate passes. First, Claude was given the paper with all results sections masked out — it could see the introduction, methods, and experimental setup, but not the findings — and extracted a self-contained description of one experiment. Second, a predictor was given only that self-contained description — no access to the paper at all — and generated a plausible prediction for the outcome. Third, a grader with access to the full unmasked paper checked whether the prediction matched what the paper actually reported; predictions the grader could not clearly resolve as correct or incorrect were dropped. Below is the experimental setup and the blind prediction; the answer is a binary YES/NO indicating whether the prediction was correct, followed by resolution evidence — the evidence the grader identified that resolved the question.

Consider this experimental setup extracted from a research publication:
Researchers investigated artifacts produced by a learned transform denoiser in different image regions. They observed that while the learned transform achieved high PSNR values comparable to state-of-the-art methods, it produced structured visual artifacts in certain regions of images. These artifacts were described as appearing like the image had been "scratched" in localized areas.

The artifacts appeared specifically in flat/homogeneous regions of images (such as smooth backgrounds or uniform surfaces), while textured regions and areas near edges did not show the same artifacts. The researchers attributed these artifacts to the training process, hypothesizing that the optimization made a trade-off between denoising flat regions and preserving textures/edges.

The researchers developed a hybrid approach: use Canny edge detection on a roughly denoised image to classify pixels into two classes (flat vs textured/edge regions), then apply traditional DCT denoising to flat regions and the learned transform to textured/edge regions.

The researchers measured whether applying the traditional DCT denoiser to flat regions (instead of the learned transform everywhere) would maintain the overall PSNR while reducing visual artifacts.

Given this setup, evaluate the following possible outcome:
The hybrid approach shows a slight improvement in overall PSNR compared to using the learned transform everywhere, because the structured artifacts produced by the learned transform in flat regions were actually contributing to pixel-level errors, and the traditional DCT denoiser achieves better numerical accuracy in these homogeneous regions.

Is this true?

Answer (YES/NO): NO